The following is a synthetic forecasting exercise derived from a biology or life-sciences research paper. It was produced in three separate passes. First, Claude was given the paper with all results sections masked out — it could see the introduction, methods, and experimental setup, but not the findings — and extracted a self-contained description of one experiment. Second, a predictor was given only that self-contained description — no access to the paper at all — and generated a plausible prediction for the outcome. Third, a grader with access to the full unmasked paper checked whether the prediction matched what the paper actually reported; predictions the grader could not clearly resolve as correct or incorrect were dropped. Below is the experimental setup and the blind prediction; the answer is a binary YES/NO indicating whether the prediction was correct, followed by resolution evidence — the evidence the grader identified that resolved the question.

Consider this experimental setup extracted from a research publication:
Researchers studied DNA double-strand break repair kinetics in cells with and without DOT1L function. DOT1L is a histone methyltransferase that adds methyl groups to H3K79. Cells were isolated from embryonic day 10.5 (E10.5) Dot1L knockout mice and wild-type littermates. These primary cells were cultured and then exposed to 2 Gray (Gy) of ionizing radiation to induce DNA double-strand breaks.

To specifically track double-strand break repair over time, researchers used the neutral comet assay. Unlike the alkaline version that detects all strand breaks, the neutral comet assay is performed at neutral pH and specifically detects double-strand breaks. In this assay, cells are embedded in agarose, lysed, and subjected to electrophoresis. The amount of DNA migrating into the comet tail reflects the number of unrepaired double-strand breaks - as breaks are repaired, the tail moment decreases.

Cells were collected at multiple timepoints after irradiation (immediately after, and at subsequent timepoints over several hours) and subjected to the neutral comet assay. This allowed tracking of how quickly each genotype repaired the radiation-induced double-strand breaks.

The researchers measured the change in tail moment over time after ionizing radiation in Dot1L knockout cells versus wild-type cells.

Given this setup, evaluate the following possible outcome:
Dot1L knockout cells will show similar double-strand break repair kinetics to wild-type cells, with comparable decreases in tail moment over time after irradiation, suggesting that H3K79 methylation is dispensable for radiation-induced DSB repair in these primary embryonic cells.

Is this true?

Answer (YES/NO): NO